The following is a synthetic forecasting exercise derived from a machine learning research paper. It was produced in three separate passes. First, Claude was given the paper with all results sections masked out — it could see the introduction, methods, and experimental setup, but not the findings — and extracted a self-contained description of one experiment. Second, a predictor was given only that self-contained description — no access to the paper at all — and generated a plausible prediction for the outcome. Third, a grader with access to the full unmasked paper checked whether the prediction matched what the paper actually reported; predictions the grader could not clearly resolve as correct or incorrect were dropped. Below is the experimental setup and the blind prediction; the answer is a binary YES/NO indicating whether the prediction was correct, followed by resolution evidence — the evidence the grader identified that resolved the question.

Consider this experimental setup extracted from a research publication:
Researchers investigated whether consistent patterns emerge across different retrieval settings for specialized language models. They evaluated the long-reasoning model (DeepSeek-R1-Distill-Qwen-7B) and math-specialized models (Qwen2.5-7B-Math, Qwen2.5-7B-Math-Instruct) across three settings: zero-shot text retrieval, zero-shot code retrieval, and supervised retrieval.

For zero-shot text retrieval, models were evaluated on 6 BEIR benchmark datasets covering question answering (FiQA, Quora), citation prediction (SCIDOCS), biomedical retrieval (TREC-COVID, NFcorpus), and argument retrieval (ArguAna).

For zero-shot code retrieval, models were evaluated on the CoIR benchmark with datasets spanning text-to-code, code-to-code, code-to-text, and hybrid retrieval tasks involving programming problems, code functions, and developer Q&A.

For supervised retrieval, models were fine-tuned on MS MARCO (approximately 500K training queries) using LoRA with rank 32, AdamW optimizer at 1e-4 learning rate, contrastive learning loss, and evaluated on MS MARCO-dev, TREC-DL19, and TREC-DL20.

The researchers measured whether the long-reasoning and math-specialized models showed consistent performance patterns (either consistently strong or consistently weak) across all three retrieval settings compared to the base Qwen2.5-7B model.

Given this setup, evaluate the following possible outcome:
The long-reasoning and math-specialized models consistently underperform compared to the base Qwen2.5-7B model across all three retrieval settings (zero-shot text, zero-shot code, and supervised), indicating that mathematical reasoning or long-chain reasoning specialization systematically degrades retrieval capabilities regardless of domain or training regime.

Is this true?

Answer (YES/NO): YES